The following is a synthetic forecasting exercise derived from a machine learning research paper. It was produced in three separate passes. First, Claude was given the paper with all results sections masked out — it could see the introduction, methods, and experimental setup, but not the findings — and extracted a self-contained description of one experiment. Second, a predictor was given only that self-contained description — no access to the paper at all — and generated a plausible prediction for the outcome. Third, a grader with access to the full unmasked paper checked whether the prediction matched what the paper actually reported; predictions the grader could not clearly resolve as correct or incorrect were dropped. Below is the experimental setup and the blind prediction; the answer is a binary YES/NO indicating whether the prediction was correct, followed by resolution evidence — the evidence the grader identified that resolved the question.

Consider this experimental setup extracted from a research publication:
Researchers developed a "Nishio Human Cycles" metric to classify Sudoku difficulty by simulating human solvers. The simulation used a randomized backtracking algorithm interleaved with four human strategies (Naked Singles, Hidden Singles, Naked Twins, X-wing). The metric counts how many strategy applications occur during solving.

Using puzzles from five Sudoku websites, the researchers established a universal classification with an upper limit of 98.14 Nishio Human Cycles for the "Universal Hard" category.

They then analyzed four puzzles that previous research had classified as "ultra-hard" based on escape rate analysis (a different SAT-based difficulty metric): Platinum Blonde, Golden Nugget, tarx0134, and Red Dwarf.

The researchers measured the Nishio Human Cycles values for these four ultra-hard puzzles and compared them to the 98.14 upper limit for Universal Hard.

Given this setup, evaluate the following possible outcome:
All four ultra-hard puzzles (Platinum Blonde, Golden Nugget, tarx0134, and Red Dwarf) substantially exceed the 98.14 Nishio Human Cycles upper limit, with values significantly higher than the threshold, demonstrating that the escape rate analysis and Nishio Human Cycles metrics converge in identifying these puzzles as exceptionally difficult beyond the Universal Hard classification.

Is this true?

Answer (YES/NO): YES